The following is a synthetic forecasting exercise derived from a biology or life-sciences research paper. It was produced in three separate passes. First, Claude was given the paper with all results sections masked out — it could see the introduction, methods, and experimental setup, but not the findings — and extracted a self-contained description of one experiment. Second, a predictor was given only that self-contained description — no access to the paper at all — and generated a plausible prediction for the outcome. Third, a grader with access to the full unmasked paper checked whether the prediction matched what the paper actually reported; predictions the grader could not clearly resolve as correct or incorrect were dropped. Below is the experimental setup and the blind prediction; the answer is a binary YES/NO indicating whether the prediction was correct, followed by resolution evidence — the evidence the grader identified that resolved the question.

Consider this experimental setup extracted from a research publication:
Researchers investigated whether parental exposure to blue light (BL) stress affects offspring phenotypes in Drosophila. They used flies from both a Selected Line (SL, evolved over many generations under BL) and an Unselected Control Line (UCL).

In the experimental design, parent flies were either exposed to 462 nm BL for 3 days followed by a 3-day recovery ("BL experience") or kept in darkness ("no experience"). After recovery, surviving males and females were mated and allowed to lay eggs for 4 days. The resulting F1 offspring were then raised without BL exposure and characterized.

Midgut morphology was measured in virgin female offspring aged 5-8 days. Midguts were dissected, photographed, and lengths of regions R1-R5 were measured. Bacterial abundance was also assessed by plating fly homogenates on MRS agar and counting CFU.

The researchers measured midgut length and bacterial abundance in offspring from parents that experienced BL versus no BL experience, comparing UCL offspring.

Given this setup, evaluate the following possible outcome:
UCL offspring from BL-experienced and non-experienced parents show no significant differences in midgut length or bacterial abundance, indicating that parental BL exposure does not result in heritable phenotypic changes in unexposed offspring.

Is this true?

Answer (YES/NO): NO